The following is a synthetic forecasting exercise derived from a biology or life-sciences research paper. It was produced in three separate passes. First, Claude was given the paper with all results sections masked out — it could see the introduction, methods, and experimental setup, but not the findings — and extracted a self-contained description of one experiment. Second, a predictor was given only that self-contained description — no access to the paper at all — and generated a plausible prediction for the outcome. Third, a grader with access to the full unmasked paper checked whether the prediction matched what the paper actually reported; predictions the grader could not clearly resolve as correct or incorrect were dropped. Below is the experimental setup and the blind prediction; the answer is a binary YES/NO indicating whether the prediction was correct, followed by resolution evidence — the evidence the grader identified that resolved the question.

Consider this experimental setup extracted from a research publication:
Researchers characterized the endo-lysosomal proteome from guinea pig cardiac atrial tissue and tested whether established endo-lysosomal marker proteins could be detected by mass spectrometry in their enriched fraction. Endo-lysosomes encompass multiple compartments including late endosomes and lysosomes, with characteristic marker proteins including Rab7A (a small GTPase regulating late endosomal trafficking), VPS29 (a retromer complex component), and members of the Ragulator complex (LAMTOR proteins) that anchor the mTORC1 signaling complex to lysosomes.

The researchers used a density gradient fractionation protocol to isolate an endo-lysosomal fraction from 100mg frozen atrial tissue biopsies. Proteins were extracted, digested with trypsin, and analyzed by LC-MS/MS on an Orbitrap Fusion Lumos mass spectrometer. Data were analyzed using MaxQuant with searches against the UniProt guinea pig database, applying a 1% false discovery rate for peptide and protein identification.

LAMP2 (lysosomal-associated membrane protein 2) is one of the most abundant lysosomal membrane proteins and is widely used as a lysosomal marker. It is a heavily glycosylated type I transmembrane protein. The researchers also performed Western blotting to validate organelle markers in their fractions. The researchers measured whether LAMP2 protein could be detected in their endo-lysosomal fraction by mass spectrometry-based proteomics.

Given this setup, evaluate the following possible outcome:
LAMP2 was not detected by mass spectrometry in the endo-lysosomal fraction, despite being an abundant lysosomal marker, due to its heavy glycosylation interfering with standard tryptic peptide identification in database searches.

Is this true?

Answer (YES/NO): NO